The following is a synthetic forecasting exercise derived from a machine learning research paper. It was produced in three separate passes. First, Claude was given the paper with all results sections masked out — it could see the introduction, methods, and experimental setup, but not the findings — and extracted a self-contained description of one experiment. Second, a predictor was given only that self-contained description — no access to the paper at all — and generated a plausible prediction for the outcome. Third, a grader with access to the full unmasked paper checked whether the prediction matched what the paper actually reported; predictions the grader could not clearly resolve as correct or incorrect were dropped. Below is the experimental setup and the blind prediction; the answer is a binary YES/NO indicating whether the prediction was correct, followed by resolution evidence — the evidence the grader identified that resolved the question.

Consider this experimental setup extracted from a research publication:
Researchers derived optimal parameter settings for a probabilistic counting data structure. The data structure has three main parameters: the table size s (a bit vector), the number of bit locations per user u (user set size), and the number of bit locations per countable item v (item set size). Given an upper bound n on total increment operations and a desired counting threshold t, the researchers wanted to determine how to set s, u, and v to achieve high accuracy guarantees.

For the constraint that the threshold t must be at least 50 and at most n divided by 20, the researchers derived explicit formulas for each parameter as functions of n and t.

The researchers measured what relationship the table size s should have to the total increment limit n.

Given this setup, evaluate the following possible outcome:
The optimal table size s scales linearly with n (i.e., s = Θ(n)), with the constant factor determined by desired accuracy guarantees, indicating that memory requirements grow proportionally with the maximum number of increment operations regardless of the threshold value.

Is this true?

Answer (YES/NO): YES